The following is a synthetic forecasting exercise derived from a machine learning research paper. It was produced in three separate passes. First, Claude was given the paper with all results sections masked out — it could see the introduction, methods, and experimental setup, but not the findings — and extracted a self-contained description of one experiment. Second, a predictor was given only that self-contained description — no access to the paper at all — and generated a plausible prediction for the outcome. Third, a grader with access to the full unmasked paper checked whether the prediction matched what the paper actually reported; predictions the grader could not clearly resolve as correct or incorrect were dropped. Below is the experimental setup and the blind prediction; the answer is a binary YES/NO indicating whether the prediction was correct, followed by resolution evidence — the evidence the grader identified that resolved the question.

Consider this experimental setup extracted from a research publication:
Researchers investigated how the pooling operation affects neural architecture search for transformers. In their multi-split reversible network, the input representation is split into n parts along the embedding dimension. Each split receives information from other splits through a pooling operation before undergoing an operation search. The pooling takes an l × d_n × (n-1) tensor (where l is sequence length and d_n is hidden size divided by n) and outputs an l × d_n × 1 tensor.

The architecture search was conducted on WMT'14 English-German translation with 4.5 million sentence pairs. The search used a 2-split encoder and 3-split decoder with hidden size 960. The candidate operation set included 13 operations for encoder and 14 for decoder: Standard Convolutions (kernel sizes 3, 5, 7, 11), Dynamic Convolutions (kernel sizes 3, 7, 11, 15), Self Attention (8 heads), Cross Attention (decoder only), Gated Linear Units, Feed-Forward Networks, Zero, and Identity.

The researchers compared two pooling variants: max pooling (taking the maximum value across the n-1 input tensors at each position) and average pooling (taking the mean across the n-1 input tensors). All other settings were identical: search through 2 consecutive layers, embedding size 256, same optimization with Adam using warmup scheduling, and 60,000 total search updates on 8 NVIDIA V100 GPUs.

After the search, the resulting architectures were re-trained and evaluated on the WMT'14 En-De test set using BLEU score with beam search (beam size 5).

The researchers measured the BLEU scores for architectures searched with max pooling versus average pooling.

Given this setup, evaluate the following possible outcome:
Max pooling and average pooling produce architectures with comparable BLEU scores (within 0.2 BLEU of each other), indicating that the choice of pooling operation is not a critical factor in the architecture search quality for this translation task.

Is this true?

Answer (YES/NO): YES